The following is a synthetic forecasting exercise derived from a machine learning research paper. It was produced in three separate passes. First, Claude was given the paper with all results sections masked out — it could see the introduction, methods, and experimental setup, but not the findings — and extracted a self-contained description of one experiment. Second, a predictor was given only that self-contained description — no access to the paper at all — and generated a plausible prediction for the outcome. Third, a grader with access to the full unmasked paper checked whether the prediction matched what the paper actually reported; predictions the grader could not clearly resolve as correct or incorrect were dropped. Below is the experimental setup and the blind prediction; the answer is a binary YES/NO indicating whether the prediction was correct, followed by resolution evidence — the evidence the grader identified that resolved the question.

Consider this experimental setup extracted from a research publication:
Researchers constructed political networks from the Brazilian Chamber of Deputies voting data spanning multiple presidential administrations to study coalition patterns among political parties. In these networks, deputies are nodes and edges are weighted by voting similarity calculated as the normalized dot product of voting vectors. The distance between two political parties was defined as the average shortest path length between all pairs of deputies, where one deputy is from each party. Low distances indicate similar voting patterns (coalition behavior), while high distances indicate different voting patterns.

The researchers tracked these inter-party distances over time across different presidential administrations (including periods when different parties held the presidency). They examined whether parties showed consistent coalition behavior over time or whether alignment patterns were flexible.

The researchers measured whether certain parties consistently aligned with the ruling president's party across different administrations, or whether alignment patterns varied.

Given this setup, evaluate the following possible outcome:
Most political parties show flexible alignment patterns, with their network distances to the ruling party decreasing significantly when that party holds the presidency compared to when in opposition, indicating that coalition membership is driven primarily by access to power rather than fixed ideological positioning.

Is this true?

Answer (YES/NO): NO